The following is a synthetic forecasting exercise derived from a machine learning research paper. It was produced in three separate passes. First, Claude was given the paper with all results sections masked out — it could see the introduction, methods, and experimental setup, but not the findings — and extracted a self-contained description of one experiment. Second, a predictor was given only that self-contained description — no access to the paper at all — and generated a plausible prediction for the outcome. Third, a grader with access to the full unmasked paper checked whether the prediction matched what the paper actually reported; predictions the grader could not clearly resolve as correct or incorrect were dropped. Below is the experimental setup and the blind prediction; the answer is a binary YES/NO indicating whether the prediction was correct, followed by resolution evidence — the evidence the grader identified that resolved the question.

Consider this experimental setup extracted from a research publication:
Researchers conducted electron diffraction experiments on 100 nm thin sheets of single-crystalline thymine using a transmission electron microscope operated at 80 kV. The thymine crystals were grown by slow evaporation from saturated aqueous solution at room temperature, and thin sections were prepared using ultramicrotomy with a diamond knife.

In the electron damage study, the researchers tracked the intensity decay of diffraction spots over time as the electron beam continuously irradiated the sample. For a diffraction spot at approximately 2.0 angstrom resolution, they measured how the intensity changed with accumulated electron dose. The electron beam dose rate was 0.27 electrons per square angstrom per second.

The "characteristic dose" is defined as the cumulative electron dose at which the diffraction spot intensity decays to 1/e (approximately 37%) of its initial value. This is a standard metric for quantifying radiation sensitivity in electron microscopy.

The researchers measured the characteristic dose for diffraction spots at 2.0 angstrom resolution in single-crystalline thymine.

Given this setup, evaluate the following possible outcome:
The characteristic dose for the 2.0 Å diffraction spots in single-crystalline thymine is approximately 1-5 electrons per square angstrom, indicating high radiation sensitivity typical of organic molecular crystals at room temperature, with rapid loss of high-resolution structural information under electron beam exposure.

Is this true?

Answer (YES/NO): NO